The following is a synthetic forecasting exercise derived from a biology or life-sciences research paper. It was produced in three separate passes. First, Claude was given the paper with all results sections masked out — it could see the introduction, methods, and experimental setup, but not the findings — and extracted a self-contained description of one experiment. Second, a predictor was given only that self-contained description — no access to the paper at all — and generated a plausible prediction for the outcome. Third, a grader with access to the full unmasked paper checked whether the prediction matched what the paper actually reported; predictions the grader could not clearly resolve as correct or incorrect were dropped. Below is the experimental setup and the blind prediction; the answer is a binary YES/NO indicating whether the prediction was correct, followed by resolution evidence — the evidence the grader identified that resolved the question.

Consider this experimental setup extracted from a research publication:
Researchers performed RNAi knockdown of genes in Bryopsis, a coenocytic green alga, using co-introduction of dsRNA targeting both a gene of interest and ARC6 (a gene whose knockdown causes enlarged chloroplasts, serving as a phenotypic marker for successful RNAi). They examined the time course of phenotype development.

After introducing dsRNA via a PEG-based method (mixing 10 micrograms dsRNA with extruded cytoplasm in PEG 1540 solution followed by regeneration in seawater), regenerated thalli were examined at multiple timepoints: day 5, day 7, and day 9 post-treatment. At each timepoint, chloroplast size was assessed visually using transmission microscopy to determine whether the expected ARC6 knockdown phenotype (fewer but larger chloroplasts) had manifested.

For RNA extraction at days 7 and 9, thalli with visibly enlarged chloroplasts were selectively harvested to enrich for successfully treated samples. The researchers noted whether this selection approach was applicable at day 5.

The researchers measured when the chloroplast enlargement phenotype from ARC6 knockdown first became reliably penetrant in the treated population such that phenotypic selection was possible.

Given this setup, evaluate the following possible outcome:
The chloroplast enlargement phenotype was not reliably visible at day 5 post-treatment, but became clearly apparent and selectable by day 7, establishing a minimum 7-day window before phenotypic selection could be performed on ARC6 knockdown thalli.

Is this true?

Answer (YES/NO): YES